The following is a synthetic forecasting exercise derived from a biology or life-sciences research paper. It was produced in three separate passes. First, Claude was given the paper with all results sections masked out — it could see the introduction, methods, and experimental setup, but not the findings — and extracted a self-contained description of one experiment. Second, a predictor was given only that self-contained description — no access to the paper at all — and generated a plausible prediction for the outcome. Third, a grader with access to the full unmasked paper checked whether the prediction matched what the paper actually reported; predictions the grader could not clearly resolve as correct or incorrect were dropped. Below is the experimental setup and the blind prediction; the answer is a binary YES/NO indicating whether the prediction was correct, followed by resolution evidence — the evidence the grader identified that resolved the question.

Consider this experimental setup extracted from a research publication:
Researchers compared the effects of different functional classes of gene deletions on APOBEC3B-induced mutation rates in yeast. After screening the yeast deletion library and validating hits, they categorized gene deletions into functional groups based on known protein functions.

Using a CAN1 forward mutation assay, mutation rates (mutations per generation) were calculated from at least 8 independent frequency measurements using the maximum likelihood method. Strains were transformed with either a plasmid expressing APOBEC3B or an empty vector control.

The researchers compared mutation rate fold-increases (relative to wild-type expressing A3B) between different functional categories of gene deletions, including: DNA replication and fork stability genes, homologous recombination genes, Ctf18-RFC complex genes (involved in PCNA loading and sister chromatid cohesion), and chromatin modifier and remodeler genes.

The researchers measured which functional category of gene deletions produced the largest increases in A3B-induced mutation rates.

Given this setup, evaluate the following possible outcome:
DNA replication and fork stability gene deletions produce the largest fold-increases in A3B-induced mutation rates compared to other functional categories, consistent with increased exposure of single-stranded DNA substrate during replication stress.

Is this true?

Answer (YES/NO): NO